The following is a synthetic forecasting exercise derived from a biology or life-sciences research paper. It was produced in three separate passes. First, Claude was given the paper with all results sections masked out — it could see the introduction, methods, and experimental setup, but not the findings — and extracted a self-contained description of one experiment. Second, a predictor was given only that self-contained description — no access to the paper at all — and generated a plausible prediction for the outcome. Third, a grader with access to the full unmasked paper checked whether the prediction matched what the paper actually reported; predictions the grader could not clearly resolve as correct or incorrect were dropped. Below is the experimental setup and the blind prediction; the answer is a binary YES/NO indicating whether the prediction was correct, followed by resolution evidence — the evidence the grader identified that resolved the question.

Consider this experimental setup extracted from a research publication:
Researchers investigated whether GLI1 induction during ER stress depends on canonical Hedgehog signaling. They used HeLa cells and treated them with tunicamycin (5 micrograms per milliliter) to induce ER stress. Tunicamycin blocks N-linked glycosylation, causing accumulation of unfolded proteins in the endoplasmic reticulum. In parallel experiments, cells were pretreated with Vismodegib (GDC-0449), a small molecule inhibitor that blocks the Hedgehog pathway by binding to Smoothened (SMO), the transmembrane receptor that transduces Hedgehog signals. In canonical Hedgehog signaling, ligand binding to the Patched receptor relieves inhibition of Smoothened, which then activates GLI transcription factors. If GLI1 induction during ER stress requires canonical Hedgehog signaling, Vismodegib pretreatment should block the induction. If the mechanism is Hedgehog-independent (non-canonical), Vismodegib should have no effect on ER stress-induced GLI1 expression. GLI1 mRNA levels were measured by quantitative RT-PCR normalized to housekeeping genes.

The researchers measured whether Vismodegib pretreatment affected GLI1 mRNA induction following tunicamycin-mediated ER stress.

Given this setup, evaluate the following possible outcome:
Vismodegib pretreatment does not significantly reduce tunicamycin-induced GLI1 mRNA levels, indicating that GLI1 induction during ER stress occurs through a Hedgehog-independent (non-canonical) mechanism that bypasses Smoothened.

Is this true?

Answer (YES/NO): YES